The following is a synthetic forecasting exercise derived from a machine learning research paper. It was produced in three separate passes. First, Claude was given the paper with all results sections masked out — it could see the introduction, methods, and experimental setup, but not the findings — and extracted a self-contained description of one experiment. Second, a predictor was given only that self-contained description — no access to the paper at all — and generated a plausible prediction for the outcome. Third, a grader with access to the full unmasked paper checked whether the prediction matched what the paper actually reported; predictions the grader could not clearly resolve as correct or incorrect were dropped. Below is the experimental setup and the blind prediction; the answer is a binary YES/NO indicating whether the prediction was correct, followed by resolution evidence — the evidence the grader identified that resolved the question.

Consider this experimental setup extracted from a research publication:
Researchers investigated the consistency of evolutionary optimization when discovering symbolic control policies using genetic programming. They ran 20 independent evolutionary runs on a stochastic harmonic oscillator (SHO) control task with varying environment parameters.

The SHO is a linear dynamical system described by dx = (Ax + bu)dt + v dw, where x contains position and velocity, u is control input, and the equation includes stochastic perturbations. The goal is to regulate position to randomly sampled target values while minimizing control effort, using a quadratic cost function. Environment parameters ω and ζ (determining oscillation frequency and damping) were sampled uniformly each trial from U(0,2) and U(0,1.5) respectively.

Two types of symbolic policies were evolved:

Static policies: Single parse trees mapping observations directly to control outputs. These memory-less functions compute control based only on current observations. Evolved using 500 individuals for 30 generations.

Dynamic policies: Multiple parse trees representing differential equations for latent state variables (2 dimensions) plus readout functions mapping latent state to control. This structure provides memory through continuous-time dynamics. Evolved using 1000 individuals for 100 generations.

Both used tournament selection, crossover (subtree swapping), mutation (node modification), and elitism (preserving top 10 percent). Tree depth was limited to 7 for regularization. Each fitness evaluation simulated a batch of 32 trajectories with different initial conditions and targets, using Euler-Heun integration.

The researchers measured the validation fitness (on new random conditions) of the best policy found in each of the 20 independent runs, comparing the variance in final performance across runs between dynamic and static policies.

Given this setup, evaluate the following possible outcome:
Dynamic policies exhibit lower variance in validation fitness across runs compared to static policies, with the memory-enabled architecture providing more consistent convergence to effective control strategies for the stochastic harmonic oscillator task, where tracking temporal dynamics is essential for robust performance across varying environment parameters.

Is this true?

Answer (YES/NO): NO